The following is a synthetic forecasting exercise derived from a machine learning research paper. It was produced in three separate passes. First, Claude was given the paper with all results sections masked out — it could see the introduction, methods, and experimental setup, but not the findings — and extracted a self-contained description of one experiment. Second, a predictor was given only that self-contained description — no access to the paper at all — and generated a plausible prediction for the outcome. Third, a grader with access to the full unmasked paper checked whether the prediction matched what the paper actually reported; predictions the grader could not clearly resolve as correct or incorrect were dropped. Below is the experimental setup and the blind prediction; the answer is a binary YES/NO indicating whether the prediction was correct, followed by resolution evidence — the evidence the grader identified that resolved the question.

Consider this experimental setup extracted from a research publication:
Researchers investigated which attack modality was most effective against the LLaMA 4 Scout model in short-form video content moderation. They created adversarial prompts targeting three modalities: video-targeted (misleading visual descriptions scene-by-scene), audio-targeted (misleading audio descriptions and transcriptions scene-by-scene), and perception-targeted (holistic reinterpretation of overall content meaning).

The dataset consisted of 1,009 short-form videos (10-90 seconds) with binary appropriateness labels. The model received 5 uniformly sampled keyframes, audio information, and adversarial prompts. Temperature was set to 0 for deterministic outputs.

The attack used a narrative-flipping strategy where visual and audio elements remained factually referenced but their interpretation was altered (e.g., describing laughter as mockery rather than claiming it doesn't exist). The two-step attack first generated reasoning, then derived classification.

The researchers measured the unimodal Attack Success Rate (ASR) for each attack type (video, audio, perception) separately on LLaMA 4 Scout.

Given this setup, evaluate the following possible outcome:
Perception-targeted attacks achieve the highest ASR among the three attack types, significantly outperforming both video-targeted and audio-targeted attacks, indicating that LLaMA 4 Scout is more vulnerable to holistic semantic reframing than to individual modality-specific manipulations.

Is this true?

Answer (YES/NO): NO